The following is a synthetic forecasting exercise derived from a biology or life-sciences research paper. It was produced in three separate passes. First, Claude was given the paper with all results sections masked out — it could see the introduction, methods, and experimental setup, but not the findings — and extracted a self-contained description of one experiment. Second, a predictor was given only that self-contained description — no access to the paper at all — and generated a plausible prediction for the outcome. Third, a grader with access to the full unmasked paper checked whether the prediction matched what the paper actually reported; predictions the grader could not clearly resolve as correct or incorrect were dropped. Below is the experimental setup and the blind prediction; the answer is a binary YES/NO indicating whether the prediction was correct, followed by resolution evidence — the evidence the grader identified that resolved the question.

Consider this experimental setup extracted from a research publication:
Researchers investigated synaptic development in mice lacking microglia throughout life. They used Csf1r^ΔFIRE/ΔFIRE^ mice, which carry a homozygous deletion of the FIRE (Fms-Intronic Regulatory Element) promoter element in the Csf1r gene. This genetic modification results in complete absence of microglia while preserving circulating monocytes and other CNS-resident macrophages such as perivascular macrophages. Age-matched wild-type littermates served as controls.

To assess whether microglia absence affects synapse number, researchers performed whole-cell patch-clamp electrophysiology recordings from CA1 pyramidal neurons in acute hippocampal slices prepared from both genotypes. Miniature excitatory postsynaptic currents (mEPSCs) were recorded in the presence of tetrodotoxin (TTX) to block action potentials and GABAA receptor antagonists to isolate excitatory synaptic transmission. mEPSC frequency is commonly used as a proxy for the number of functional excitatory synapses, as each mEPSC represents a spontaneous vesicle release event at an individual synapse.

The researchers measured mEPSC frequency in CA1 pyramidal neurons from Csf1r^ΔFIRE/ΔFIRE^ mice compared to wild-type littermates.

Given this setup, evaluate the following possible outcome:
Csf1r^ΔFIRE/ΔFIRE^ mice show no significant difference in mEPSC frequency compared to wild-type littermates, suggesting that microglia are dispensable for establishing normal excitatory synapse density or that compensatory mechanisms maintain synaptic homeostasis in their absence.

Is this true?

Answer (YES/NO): YES